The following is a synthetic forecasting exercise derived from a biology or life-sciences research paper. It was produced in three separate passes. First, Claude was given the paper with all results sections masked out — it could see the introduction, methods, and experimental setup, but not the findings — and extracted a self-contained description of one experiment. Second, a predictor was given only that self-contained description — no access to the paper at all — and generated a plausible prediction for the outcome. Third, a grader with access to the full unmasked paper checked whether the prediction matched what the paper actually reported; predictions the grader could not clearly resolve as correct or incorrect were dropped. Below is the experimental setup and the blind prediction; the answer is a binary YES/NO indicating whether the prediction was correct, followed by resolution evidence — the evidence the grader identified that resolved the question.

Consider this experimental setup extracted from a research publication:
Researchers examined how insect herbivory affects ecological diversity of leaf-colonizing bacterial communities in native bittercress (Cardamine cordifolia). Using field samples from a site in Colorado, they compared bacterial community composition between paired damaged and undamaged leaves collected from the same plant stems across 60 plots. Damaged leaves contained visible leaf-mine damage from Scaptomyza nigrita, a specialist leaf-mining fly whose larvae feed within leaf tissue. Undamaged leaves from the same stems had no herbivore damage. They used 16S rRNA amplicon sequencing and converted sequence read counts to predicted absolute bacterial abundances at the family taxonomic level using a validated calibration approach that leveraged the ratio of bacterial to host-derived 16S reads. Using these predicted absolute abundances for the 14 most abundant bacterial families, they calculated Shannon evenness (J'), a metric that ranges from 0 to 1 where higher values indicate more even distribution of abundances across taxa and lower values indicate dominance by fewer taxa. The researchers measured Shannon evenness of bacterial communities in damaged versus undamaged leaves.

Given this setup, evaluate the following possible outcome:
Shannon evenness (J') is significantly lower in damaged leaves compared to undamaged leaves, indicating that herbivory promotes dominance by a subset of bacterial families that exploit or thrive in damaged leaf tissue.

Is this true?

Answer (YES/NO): YES